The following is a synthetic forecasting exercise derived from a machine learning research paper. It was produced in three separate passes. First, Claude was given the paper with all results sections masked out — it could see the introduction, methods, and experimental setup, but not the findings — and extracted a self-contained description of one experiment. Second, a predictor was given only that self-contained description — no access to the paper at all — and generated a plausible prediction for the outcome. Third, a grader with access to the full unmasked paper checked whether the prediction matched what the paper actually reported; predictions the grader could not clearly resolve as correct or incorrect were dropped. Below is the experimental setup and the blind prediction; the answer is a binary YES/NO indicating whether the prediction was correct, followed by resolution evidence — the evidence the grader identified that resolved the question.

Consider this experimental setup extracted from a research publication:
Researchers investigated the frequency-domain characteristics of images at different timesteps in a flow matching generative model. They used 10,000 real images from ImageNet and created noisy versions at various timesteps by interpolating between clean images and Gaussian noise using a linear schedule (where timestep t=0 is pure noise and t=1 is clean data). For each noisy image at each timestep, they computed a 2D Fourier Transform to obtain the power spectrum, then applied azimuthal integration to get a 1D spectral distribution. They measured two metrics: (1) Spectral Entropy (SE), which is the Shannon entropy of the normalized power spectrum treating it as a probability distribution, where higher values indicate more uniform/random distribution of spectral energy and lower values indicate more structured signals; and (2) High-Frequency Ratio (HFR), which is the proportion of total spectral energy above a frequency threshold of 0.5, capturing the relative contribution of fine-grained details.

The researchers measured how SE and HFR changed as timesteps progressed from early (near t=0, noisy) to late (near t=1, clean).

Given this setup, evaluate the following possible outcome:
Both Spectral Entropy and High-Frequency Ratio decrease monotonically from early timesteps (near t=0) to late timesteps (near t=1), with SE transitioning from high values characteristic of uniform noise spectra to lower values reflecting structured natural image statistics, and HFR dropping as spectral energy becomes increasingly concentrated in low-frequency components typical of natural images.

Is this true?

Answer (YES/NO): NO